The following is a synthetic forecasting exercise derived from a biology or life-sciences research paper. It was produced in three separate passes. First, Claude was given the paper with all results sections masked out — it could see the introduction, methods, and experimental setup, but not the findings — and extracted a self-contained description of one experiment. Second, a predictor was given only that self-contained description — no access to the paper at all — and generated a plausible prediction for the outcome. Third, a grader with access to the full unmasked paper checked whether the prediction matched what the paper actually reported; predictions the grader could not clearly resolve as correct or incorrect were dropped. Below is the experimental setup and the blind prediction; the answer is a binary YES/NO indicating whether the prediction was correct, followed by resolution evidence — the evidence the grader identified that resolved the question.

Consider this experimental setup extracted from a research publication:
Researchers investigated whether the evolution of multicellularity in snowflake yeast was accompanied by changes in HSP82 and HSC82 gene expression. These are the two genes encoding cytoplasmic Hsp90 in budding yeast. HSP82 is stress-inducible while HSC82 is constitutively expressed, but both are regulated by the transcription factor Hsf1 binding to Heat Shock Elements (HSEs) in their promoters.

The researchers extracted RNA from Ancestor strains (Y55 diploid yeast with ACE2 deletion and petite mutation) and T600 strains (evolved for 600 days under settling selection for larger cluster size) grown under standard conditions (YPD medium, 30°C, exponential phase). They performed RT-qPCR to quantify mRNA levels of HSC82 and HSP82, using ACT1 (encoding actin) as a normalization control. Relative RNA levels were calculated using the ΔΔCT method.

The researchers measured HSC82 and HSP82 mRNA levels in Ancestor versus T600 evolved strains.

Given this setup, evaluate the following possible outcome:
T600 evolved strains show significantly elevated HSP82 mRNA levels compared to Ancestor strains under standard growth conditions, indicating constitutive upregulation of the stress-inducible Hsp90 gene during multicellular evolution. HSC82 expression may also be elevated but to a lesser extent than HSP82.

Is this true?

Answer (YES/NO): NO